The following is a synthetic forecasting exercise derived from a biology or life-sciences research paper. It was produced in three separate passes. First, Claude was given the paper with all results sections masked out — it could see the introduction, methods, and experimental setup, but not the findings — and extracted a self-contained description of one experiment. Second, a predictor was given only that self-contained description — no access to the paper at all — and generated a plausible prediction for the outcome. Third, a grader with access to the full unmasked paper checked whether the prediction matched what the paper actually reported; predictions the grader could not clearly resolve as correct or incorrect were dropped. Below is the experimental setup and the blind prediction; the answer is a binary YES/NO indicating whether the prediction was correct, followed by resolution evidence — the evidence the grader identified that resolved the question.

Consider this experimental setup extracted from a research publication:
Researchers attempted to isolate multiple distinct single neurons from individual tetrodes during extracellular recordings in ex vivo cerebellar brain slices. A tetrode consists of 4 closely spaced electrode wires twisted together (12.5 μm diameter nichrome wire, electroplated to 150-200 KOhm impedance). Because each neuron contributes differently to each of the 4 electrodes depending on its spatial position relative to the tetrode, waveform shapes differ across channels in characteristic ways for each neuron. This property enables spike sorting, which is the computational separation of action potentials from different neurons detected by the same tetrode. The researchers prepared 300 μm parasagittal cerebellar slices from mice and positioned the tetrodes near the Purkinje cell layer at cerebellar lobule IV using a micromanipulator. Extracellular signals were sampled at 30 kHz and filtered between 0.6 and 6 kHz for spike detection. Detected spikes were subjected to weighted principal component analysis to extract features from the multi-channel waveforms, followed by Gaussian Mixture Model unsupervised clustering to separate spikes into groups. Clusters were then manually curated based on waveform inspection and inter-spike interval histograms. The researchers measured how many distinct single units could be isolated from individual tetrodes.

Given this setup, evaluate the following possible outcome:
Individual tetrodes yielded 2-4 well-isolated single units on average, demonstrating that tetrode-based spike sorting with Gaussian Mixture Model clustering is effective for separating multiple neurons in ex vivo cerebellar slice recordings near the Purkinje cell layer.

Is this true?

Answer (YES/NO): NO